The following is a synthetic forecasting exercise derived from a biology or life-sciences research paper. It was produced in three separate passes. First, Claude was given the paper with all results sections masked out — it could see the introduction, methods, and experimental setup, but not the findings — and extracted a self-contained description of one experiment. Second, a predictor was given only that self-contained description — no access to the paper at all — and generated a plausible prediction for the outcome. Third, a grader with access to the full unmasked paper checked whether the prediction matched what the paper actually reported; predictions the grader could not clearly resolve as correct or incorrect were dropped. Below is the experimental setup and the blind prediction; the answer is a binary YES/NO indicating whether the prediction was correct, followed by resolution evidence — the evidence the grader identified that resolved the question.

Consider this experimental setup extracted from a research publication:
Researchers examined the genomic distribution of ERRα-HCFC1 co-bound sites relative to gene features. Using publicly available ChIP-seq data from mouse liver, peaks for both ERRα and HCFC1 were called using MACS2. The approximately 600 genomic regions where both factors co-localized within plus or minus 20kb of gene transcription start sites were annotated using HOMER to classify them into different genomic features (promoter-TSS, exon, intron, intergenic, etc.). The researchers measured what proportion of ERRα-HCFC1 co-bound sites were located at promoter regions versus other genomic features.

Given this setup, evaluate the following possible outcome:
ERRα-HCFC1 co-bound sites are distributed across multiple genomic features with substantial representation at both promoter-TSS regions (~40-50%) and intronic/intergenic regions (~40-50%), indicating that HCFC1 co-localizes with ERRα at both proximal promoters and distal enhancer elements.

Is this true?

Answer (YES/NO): NO